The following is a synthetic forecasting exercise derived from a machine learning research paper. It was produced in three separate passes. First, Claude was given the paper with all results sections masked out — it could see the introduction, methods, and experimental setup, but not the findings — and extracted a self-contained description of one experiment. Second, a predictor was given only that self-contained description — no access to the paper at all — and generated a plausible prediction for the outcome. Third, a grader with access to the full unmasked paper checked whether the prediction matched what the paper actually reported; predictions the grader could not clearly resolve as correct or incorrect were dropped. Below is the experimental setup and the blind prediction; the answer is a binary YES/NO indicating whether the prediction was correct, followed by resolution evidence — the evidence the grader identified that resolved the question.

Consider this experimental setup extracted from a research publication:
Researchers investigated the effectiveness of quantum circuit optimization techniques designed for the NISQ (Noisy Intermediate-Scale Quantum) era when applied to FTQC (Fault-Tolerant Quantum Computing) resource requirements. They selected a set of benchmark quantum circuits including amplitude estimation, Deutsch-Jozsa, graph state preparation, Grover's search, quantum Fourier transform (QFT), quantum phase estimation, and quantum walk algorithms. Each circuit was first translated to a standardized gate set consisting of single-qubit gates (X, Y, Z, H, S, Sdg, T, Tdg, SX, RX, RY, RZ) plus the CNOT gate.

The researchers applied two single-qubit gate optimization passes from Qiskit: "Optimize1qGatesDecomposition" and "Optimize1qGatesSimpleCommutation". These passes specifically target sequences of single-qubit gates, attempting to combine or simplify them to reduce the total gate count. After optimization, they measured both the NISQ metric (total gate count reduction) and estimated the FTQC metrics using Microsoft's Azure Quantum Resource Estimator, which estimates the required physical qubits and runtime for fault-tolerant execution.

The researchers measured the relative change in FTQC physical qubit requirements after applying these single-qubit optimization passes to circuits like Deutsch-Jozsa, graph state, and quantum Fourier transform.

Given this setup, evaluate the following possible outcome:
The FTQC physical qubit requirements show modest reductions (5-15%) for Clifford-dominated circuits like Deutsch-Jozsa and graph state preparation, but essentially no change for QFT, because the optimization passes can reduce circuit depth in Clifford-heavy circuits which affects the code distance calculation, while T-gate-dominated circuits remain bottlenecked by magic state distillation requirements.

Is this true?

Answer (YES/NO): NO